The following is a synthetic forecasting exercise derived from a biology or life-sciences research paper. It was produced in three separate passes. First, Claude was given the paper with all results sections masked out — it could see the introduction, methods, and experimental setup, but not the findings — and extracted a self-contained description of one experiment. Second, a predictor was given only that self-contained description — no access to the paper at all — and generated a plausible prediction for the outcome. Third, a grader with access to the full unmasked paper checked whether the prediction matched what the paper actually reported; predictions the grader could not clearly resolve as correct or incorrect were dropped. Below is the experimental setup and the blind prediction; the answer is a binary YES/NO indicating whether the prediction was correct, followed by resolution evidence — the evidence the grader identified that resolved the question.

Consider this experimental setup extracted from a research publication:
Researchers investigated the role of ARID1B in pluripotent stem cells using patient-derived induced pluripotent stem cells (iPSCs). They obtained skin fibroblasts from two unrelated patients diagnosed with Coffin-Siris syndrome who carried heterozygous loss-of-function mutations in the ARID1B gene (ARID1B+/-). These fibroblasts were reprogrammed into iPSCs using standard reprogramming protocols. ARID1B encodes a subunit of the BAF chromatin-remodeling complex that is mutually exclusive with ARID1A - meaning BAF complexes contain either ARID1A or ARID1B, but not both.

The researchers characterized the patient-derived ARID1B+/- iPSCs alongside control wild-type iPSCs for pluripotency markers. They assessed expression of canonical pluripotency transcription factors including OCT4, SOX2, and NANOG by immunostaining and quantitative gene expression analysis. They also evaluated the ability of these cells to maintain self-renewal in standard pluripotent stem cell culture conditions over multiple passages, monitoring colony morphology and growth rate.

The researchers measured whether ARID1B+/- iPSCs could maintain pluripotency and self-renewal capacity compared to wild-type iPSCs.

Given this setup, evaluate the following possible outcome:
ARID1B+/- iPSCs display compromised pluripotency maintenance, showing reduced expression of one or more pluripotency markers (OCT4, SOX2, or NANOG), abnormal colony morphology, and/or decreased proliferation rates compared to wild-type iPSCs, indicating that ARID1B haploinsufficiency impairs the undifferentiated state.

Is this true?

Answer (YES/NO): NO